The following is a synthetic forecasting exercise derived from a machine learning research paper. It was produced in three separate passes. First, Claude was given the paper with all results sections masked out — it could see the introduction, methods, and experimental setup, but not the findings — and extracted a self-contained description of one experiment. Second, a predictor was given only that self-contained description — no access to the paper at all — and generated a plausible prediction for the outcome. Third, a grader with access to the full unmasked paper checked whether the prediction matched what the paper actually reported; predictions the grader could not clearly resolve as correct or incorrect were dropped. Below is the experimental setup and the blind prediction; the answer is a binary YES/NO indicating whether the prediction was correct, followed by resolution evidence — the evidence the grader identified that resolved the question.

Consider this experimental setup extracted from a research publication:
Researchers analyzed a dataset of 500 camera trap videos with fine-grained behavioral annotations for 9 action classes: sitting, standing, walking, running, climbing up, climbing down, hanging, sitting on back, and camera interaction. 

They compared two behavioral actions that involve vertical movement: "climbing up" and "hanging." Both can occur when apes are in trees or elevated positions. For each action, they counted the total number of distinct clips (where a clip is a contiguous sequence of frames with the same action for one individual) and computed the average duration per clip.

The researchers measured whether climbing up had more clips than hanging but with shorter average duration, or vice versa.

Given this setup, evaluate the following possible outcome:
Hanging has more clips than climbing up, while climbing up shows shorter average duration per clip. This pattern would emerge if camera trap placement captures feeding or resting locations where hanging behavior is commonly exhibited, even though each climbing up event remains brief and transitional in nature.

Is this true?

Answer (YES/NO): NO